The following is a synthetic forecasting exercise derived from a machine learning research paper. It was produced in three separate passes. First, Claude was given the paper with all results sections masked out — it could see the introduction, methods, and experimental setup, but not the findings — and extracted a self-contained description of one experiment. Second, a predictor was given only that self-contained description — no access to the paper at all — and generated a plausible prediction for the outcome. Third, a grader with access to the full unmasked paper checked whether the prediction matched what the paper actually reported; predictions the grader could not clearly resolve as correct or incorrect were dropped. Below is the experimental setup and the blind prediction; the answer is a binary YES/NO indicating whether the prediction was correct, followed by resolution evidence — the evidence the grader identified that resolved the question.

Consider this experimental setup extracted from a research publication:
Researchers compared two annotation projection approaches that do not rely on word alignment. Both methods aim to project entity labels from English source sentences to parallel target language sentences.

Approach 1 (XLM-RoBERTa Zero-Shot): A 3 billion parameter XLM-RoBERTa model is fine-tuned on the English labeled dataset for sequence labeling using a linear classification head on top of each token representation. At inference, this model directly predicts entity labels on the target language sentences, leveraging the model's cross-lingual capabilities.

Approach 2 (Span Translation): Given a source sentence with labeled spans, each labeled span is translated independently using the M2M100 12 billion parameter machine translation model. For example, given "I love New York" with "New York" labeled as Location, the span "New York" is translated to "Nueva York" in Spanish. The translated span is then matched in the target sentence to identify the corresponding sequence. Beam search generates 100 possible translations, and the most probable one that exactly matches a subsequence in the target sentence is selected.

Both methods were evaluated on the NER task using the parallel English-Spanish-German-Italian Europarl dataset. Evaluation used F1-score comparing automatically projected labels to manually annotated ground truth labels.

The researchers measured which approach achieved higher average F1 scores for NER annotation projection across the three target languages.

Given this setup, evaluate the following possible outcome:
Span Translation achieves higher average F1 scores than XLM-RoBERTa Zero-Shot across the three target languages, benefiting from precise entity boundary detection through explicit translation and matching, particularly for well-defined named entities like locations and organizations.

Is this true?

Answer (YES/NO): NO